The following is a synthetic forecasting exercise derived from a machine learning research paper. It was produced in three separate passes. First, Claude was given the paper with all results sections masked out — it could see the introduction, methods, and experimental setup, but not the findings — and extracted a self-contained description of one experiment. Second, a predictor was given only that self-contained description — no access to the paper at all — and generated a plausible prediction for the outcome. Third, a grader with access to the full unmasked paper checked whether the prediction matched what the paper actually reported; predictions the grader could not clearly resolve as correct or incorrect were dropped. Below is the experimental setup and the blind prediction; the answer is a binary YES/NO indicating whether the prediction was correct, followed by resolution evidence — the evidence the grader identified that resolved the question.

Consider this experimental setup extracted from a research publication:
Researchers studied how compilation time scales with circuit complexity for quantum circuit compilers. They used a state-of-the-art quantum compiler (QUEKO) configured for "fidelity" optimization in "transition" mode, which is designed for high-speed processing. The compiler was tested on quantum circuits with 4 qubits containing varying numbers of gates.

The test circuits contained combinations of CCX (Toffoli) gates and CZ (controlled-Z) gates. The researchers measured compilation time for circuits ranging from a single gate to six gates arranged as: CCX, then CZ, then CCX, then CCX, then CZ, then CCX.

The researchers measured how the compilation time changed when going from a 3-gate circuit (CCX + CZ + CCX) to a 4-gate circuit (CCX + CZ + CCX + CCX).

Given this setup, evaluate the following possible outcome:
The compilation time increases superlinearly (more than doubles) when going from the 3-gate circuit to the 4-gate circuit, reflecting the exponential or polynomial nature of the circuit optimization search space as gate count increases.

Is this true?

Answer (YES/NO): YES